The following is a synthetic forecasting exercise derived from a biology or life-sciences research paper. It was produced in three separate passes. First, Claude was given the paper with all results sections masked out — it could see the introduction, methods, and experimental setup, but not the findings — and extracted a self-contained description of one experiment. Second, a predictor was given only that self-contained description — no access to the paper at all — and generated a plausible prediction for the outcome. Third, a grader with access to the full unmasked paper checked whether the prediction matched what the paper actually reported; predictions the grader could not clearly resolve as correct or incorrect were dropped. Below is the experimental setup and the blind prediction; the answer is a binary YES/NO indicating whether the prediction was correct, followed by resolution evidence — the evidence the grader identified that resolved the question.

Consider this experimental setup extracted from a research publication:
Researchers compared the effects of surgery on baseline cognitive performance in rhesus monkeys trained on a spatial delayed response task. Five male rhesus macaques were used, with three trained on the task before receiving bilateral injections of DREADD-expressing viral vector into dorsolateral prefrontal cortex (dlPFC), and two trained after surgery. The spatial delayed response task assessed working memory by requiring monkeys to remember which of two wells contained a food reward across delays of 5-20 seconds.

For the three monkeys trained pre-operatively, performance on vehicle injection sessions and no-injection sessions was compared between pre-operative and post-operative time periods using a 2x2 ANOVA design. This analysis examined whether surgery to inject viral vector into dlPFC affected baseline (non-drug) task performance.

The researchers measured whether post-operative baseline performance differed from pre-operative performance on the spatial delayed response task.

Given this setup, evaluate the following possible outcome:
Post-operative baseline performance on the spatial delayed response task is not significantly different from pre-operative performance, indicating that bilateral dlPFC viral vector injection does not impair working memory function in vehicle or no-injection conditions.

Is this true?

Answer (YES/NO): NO